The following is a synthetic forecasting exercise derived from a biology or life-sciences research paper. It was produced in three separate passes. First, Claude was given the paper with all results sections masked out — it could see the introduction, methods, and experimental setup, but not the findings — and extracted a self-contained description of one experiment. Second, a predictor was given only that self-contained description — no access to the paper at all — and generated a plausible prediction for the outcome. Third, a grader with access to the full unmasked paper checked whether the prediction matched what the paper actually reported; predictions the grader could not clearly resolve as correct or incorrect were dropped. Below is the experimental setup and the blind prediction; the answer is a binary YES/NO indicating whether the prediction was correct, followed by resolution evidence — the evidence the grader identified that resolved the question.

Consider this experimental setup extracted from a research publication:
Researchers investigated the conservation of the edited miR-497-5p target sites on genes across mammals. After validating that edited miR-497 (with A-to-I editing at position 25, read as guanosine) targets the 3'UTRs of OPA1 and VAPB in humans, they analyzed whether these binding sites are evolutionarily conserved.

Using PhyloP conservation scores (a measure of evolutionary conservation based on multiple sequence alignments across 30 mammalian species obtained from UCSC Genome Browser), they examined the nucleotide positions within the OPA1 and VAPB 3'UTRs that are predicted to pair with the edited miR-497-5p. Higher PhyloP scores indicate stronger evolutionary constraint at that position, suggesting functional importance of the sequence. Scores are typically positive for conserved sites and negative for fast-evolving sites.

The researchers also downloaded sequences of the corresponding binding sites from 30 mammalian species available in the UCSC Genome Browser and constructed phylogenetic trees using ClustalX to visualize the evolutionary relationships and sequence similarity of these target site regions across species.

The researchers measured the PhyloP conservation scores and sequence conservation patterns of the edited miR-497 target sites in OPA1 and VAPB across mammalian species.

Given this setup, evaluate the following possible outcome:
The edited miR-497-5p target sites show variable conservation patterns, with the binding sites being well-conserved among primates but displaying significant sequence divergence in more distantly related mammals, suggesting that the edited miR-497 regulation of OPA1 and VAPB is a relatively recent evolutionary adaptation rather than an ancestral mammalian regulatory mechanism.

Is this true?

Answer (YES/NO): NO